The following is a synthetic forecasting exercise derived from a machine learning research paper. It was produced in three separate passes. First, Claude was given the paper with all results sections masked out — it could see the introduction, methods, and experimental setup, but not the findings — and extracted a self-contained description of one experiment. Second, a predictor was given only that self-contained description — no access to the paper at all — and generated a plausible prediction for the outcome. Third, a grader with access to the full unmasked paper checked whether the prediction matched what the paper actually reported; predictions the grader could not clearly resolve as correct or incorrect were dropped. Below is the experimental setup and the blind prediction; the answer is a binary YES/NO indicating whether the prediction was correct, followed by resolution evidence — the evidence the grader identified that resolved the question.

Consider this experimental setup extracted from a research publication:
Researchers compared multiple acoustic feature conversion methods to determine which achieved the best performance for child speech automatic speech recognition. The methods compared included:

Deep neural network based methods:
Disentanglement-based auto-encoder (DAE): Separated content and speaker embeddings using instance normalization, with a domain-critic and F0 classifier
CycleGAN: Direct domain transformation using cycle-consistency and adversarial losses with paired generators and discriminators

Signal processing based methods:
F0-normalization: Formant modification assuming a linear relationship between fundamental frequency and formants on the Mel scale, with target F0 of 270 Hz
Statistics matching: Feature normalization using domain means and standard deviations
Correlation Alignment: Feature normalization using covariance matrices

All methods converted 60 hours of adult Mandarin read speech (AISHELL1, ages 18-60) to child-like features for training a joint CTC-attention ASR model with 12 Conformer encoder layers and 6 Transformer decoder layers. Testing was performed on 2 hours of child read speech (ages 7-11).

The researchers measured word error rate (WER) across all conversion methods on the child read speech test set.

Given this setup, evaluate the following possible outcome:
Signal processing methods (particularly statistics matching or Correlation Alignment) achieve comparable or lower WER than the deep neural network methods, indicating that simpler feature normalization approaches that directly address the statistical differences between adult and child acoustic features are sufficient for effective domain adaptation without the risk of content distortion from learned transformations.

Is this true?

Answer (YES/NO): NO